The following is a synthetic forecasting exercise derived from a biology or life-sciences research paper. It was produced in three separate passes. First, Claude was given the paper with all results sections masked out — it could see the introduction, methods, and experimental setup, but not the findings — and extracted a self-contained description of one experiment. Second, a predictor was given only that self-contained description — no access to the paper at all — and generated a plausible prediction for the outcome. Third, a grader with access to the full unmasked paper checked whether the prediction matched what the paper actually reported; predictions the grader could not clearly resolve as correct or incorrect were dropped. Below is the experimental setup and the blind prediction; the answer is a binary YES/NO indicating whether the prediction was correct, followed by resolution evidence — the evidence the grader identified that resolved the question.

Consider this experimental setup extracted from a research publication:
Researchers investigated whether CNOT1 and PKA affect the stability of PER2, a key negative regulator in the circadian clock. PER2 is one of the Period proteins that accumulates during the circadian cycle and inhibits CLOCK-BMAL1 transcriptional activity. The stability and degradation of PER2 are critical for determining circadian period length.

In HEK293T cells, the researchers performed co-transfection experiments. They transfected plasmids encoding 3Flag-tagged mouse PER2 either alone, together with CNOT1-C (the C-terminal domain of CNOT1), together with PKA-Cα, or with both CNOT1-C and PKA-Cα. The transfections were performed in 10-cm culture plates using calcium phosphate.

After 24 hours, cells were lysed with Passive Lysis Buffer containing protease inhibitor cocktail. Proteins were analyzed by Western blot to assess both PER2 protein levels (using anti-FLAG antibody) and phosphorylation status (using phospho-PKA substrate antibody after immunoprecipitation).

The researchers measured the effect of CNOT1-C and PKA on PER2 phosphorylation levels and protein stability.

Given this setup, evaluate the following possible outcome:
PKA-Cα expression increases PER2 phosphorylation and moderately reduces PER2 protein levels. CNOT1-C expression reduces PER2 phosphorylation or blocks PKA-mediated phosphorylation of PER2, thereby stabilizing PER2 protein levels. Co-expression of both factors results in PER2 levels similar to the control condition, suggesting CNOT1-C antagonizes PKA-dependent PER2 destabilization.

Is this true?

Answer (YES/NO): NO